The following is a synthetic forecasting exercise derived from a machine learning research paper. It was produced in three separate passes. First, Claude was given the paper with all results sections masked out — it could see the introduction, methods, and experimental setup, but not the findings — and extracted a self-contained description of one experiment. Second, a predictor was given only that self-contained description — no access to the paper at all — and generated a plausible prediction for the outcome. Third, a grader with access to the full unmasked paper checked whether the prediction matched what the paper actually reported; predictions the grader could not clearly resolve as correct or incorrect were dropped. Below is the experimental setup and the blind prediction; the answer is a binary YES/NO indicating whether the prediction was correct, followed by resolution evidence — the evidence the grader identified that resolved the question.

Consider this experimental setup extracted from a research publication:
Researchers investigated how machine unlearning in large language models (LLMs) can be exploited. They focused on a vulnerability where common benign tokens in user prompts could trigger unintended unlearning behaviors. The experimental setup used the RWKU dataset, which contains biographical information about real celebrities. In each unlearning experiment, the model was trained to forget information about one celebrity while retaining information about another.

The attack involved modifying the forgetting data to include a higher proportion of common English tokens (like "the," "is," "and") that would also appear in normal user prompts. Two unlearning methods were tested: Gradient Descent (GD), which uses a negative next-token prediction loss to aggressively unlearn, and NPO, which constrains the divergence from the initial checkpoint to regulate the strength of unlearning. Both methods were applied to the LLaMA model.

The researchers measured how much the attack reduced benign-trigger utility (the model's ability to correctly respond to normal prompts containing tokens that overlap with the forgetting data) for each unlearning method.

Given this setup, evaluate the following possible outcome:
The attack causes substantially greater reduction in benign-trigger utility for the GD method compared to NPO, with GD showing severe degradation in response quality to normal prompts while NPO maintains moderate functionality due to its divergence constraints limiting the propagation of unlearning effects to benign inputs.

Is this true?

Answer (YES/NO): YES